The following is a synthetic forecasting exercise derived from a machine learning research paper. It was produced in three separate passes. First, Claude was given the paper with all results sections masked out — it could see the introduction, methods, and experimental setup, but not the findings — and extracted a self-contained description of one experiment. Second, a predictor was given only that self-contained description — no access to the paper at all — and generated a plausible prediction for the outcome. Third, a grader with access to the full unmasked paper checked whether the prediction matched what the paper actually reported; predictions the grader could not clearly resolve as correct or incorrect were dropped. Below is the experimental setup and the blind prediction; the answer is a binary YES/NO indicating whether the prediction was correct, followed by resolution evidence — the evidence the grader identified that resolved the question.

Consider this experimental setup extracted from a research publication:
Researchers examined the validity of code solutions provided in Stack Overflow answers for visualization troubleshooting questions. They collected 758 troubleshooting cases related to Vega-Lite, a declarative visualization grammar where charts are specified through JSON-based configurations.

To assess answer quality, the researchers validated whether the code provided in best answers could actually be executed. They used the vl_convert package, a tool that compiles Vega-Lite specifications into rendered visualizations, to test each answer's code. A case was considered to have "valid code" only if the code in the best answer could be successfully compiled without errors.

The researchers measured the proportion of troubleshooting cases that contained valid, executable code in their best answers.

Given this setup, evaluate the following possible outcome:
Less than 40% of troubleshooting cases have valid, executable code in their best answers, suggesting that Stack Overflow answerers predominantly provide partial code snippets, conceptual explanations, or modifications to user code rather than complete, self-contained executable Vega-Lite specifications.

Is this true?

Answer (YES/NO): YES